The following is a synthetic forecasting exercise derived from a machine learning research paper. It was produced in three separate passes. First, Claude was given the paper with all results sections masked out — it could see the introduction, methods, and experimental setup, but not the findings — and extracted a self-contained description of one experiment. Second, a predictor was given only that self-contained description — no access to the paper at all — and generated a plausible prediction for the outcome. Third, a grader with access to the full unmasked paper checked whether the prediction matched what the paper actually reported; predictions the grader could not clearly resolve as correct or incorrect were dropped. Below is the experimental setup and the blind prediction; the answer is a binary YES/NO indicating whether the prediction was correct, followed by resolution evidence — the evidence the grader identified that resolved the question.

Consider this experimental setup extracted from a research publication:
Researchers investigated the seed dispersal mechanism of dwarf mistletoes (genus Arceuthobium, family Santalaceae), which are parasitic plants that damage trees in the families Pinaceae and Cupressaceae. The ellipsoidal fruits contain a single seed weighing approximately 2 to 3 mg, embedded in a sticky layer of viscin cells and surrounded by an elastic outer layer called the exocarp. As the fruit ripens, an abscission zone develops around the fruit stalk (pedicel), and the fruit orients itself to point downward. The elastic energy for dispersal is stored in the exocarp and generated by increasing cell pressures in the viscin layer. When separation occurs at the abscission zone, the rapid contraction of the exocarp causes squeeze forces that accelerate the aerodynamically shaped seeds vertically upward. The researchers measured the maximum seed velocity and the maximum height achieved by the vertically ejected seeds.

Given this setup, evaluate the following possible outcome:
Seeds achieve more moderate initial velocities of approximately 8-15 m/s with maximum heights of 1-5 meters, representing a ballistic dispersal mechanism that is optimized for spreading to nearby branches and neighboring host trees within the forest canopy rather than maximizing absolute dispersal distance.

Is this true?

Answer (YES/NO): NO